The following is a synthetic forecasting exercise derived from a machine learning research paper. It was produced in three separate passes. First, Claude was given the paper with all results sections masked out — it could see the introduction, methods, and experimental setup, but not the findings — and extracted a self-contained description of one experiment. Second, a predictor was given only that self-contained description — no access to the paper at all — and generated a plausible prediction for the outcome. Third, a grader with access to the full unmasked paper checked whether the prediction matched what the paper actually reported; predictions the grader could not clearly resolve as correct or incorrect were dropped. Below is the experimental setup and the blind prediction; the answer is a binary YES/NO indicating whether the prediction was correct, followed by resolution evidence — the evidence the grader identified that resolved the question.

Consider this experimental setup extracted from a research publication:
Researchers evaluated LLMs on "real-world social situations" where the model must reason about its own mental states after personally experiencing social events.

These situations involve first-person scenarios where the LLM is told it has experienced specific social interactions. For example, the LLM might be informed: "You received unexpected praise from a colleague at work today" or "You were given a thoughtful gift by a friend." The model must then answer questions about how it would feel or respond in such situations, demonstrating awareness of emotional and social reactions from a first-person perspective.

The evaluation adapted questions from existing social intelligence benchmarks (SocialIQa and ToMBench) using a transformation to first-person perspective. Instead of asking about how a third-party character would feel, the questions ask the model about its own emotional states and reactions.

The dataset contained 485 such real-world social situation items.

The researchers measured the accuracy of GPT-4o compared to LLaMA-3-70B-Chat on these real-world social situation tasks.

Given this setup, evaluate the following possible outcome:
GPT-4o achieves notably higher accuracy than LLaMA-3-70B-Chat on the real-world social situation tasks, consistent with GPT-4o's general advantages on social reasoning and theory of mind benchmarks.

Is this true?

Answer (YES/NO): YES